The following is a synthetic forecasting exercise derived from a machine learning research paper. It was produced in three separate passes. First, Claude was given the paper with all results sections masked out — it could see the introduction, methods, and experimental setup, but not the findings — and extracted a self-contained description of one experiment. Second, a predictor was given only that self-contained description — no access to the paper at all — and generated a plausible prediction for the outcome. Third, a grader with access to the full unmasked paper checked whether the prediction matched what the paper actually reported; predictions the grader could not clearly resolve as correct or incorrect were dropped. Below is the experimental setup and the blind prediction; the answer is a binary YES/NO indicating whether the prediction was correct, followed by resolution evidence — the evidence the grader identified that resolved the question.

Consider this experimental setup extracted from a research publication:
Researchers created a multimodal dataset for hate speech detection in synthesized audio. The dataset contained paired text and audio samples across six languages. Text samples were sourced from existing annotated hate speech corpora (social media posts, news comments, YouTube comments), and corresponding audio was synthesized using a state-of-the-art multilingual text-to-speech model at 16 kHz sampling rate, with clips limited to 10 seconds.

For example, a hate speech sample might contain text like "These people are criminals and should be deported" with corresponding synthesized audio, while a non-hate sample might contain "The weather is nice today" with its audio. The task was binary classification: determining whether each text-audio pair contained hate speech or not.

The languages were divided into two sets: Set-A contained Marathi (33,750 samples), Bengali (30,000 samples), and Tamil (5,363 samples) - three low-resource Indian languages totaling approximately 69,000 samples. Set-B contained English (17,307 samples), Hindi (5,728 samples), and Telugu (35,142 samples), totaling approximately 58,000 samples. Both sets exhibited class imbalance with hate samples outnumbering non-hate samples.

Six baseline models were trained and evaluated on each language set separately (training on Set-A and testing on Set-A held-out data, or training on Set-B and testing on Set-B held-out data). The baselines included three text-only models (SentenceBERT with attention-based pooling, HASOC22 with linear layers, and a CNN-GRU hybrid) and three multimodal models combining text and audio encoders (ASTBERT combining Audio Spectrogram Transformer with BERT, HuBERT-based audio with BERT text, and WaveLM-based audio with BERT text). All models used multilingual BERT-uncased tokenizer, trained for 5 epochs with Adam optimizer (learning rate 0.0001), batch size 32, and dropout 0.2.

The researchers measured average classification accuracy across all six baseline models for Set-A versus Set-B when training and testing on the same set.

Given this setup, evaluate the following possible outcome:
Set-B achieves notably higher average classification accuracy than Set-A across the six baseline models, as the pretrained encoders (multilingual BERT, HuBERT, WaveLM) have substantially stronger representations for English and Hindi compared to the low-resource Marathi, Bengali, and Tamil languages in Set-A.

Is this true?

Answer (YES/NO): NO